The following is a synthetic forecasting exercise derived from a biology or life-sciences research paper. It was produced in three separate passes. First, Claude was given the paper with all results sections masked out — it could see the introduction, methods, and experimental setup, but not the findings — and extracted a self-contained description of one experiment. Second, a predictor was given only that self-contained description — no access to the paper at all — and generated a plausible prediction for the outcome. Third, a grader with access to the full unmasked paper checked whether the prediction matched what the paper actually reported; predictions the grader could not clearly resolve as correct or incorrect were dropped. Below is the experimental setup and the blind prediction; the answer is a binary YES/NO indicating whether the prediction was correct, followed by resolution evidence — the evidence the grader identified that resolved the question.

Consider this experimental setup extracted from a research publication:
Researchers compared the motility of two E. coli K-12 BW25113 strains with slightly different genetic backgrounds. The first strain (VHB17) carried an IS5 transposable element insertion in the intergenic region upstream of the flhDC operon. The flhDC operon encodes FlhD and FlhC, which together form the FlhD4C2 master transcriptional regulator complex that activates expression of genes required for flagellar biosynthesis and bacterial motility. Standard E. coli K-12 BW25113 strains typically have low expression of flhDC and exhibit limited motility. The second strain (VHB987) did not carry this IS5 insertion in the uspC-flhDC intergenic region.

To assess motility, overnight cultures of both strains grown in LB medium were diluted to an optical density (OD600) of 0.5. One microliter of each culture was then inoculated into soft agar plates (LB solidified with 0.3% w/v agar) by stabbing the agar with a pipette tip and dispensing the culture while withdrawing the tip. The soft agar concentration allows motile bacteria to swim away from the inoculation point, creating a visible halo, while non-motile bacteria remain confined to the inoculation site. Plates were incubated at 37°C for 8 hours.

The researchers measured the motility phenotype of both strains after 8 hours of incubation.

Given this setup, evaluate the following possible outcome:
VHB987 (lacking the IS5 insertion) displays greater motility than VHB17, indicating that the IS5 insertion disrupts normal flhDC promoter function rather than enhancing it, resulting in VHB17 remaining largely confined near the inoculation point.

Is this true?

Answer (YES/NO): NO